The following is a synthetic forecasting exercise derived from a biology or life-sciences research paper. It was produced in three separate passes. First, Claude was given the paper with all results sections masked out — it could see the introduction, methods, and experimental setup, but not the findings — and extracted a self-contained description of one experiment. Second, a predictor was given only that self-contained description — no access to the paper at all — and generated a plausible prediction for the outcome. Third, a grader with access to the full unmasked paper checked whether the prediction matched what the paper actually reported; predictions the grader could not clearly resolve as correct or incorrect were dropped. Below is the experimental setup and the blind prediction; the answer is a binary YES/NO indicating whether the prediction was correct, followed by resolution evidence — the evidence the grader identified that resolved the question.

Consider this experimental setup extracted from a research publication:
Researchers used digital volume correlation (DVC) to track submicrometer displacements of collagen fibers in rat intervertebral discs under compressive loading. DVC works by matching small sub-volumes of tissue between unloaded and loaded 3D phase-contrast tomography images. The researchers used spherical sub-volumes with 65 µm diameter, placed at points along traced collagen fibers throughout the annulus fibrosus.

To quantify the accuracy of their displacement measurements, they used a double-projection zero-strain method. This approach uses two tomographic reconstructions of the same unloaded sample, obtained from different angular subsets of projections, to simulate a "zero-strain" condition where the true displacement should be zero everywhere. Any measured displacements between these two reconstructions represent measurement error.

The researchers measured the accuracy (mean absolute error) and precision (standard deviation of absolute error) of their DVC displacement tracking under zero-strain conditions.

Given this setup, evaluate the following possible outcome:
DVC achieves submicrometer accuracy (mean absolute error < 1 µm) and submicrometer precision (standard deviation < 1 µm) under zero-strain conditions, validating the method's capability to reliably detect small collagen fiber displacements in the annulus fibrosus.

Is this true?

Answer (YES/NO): YES